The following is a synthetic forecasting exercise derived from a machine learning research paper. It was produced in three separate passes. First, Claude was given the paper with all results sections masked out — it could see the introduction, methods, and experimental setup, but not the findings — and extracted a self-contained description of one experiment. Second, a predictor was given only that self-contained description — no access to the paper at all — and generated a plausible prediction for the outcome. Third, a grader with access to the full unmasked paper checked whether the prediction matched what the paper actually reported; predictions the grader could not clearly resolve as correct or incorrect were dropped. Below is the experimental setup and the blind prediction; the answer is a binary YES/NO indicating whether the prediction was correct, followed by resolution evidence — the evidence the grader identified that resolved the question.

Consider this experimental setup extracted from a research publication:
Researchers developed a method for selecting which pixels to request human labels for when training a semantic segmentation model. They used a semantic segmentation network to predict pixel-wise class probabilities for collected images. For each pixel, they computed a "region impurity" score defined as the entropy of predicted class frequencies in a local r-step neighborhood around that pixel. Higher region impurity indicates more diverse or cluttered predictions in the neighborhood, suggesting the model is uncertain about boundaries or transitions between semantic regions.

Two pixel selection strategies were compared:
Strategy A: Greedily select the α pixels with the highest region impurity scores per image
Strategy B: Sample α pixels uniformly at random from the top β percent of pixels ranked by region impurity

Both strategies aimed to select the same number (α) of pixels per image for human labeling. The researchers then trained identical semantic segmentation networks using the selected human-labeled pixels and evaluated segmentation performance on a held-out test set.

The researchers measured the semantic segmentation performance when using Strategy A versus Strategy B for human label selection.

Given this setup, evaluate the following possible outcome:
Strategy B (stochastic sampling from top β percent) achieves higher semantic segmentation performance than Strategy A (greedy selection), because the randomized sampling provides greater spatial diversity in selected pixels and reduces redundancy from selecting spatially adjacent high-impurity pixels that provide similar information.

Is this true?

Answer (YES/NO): YES